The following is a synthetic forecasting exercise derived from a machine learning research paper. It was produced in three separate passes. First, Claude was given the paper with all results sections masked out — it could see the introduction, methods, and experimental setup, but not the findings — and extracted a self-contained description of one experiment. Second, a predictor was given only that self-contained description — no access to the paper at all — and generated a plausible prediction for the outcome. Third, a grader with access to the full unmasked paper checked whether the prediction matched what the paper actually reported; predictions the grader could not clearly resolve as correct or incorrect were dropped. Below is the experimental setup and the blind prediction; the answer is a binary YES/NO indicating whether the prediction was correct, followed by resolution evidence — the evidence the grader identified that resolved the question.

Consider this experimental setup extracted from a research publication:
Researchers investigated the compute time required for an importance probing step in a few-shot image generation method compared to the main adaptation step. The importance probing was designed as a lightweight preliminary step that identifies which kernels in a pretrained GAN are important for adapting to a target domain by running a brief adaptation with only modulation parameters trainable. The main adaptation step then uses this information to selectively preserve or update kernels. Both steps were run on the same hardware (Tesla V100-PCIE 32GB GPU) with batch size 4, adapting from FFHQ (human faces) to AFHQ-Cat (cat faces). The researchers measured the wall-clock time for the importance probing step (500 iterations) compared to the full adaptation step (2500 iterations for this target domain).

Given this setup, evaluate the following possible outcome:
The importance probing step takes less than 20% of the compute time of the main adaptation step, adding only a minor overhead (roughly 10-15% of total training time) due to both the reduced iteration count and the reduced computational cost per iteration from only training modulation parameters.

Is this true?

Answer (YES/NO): NO